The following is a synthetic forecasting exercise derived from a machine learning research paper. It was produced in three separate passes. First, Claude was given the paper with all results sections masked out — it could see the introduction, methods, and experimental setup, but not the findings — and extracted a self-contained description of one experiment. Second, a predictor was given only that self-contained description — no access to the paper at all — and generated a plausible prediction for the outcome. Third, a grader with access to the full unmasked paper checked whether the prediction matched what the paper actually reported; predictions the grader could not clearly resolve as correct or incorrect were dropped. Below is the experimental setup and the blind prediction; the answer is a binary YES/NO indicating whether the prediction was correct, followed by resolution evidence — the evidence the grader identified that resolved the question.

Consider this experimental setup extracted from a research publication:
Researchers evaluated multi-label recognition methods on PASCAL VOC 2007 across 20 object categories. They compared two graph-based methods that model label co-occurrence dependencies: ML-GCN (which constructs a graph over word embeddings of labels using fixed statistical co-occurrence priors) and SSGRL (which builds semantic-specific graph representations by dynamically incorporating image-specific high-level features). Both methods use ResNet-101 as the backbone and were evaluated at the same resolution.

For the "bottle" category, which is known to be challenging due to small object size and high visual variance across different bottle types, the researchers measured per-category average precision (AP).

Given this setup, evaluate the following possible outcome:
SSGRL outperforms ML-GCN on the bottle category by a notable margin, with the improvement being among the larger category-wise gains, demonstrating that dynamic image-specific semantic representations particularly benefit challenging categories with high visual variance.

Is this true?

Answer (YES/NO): YES